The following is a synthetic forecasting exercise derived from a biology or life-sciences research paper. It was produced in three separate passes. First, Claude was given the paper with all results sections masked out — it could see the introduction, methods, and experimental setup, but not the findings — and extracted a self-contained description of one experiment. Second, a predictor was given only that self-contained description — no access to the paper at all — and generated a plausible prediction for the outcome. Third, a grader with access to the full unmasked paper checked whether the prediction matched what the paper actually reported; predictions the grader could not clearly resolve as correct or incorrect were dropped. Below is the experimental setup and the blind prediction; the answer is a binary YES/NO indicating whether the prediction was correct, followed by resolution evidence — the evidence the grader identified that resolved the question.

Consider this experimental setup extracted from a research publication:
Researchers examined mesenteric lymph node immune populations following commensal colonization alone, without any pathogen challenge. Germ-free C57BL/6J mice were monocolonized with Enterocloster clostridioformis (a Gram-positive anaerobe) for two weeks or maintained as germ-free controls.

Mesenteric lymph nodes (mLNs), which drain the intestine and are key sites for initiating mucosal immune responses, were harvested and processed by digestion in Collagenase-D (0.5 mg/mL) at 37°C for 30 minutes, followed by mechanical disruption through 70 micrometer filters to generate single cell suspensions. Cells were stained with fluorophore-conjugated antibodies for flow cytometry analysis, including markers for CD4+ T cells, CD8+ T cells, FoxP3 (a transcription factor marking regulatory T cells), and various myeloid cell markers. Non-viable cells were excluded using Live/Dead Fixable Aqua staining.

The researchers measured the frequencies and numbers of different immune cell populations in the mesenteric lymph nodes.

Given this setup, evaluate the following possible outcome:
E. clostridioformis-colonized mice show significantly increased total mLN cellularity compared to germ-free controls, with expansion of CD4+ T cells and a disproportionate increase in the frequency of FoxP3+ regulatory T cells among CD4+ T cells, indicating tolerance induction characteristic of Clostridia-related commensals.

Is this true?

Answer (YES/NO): NO